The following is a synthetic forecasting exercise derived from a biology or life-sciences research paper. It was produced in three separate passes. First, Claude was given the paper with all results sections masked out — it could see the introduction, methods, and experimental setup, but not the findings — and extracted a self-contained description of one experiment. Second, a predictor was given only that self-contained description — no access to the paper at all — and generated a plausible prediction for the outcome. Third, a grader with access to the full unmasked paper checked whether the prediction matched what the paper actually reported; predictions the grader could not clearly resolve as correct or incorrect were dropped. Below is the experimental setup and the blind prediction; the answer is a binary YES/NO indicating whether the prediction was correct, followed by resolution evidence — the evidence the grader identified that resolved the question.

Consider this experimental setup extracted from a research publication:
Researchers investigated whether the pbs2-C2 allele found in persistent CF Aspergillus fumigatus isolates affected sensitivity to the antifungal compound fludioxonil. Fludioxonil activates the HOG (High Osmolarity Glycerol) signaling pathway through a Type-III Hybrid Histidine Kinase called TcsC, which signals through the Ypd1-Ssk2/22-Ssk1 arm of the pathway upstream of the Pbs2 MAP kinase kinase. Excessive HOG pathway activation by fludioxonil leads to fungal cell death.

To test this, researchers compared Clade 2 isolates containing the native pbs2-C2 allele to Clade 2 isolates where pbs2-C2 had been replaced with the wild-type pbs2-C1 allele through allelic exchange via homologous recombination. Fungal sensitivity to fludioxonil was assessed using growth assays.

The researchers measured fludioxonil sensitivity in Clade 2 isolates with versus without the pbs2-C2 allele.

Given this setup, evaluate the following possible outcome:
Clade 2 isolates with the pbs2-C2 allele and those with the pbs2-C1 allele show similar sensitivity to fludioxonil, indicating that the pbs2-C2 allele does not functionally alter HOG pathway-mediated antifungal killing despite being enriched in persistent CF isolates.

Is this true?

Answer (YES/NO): NO